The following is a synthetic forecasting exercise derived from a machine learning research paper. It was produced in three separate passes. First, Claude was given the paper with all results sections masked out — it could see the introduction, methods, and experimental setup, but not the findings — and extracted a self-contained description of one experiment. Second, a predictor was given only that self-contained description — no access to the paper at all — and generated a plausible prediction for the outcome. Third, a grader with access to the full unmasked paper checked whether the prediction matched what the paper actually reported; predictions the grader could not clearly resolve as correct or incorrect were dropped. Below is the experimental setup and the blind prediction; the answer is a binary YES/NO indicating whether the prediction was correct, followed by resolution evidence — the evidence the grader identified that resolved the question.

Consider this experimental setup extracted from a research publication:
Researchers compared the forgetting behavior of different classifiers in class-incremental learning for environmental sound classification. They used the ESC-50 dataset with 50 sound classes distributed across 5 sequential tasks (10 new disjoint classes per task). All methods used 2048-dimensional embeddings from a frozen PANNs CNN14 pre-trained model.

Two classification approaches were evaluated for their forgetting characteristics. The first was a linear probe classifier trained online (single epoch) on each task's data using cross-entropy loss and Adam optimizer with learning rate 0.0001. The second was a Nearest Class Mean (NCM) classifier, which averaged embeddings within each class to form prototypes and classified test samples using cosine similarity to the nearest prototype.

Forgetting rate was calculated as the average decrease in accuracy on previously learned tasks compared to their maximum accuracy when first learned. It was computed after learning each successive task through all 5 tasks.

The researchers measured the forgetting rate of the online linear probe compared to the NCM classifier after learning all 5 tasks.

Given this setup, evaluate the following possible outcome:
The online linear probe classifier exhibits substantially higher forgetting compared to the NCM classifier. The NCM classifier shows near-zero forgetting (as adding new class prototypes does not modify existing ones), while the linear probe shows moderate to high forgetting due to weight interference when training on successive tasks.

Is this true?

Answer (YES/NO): YES